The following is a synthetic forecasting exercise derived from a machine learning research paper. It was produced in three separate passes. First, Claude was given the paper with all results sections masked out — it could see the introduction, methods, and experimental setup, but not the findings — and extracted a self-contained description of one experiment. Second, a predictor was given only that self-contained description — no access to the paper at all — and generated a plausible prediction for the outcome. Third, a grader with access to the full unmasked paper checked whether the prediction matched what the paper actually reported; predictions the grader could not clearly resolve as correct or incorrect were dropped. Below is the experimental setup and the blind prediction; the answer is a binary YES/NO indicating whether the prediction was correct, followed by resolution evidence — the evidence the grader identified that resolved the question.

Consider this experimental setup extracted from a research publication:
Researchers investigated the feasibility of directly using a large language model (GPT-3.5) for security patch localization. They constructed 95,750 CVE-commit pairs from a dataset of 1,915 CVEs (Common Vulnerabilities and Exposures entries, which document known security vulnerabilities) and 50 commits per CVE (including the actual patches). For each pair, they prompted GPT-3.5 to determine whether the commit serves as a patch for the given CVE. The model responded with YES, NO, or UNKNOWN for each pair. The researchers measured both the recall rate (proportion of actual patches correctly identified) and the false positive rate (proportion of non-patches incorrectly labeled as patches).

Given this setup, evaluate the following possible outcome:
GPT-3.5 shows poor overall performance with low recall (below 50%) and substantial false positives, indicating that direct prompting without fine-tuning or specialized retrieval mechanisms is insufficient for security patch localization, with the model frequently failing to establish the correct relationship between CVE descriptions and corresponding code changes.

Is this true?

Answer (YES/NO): NO